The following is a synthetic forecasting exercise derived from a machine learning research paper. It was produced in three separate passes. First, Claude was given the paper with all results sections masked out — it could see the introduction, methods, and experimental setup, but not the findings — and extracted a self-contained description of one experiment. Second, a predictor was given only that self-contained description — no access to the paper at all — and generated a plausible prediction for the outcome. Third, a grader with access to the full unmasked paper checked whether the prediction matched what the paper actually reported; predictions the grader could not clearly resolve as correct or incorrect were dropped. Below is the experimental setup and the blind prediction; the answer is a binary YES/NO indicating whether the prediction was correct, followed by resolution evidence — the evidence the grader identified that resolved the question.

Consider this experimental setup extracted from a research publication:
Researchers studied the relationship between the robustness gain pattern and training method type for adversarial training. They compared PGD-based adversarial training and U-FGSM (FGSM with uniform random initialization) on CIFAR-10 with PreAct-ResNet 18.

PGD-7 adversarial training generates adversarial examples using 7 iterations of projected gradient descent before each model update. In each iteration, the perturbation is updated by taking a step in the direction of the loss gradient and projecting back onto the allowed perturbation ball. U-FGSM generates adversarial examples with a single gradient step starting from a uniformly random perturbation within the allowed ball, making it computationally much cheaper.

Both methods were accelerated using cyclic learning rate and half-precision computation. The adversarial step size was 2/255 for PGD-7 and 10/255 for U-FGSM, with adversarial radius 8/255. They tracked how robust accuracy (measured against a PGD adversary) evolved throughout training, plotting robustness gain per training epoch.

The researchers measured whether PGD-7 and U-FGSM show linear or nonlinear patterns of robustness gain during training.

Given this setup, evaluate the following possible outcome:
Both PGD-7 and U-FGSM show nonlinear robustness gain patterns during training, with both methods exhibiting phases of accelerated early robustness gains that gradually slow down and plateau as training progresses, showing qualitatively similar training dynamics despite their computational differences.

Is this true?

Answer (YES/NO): NO